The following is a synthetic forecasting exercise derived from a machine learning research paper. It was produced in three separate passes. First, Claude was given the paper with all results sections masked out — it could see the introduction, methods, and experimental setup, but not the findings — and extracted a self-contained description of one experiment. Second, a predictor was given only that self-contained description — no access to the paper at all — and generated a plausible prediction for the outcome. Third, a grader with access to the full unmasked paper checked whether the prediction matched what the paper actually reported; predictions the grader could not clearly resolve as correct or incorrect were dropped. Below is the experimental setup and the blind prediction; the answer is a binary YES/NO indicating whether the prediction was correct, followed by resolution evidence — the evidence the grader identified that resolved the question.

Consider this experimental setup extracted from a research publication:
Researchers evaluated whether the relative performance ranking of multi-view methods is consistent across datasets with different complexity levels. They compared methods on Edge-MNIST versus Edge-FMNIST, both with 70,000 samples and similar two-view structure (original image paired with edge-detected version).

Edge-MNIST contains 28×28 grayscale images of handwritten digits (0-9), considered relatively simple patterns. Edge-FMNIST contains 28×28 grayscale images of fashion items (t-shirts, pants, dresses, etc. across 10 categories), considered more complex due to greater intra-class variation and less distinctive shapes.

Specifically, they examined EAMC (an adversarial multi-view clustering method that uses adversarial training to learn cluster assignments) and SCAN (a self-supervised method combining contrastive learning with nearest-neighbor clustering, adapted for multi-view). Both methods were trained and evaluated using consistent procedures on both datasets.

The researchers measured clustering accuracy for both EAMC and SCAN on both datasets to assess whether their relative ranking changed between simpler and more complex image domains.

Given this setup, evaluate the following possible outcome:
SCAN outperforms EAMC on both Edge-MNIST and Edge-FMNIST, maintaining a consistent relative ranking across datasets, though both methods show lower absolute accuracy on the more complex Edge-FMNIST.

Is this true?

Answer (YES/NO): YES